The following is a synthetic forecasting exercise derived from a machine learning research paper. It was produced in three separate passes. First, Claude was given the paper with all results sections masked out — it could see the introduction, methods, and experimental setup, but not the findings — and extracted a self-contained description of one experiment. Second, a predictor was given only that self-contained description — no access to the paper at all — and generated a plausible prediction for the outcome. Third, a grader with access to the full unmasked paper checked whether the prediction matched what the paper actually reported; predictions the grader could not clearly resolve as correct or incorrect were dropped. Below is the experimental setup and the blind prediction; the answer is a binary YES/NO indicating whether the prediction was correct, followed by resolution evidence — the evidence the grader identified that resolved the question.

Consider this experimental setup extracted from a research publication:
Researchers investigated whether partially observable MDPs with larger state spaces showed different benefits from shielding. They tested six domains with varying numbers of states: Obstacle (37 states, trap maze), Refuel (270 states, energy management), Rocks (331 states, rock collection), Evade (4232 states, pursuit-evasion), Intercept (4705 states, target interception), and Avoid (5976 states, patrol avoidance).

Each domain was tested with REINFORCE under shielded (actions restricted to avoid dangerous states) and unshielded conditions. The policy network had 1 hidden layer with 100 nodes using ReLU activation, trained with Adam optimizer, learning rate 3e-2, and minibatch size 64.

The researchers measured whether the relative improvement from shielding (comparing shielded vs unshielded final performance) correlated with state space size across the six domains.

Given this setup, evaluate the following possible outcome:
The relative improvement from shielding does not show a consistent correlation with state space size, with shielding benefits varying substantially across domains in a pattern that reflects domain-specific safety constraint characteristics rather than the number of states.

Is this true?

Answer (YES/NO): YES